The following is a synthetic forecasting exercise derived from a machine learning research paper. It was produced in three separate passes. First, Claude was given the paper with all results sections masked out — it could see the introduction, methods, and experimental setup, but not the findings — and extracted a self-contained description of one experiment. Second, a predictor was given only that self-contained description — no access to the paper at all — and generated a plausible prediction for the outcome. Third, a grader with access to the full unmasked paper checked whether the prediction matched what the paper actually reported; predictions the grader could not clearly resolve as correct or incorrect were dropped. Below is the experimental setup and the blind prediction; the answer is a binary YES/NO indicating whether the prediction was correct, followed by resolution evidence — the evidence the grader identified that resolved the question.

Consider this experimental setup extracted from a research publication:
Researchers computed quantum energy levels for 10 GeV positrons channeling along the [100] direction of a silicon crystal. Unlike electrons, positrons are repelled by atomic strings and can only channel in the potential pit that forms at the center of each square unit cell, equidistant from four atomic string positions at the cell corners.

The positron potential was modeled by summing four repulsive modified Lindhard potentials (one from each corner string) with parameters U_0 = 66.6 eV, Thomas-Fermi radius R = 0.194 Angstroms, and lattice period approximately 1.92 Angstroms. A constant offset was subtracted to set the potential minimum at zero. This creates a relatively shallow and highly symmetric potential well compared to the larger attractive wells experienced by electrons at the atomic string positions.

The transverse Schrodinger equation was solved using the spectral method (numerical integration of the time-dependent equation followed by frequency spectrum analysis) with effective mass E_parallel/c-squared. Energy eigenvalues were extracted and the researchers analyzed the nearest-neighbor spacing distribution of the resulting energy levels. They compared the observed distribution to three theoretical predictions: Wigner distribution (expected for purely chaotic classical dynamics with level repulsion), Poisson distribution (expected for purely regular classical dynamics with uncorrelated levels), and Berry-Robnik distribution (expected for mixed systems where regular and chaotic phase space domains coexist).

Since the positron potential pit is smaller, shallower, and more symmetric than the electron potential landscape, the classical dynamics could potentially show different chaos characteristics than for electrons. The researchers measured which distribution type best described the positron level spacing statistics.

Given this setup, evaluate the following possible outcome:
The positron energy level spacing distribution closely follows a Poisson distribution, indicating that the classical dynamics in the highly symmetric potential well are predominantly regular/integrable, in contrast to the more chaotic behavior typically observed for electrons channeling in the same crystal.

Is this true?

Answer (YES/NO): NO